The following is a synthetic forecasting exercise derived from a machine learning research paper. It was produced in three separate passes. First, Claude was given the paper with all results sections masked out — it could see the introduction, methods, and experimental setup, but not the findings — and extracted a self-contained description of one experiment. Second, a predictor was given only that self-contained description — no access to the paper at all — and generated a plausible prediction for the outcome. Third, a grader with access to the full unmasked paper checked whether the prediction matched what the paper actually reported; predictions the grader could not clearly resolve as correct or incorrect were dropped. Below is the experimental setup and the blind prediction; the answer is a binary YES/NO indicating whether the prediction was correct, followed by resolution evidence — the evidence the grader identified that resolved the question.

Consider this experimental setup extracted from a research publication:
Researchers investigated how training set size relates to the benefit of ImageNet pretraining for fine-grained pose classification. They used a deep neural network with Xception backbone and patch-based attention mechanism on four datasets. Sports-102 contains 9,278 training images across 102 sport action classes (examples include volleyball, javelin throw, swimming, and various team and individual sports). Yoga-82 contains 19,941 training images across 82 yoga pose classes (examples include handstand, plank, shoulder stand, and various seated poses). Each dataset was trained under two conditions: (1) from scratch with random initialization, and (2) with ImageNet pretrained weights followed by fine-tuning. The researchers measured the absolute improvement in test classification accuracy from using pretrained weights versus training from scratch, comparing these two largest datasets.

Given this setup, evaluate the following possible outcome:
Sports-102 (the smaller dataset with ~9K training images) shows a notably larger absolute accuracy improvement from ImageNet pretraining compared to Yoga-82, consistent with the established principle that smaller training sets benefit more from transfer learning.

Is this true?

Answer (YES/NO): YES